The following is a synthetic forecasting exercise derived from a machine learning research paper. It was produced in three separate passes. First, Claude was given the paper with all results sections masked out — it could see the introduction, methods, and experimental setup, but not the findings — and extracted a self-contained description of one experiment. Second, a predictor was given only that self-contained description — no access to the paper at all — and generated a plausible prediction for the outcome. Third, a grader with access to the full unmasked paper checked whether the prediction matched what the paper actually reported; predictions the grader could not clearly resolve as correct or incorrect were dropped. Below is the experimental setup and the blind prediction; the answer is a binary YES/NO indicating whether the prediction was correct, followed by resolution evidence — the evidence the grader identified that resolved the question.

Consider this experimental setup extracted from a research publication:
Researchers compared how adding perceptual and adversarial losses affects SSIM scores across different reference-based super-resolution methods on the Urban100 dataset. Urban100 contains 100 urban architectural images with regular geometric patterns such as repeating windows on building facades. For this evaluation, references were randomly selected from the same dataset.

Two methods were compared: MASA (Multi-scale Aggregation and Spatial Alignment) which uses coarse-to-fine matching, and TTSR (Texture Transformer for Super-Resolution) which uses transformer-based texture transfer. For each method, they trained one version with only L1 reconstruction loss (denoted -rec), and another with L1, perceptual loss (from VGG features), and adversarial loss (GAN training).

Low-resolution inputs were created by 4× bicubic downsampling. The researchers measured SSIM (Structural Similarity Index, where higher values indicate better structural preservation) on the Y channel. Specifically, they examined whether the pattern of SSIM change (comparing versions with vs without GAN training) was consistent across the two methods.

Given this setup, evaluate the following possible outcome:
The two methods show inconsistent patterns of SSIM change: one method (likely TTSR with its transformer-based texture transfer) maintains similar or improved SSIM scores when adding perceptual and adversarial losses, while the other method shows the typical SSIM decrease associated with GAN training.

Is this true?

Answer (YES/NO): NO